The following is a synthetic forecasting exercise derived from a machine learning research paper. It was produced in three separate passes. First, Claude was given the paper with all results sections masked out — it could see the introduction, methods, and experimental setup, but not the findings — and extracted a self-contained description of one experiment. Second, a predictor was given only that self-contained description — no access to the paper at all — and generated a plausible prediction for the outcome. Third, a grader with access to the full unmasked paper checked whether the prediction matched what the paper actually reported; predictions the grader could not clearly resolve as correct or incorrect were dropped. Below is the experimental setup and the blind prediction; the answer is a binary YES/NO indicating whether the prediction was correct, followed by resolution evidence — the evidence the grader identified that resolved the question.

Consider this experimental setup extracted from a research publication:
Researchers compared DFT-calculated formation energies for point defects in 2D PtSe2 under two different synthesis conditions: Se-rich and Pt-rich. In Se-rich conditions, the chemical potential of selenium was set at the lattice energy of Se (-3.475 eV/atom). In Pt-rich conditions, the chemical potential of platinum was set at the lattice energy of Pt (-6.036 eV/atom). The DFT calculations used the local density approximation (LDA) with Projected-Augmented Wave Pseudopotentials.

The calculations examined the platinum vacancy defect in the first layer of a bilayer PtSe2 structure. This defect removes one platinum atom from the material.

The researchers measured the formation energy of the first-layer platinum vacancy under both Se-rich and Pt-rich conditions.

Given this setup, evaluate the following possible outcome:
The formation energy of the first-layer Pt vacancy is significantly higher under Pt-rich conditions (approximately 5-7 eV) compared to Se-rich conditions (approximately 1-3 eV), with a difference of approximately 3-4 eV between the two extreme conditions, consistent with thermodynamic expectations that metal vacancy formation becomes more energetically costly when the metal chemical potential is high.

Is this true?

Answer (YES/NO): NO